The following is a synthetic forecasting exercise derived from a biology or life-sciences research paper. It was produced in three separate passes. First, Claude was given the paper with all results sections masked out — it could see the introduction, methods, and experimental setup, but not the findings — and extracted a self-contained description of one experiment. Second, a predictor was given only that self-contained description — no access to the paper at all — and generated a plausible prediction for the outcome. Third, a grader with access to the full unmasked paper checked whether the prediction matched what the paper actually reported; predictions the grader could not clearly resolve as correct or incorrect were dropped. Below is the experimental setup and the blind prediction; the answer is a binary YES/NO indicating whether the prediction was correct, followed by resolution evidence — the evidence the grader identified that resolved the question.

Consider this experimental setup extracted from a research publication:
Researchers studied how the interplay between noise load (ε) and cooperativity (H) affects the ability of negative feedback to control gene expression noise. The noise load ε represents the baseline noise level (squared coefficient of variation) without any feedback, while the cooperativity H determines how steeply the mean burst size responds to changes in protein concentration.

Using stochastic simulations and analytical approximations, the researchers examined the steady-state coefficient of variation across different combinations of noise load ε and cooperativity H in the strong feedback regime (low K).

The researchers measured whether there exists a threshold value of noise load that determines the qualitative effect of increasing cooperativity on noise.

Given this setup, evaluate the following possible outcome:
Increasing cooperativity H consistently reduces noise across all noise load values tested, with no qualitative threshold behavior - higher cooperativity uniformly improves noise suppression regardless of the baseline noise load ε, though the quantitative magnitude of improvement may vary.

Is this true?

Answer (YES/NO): NO